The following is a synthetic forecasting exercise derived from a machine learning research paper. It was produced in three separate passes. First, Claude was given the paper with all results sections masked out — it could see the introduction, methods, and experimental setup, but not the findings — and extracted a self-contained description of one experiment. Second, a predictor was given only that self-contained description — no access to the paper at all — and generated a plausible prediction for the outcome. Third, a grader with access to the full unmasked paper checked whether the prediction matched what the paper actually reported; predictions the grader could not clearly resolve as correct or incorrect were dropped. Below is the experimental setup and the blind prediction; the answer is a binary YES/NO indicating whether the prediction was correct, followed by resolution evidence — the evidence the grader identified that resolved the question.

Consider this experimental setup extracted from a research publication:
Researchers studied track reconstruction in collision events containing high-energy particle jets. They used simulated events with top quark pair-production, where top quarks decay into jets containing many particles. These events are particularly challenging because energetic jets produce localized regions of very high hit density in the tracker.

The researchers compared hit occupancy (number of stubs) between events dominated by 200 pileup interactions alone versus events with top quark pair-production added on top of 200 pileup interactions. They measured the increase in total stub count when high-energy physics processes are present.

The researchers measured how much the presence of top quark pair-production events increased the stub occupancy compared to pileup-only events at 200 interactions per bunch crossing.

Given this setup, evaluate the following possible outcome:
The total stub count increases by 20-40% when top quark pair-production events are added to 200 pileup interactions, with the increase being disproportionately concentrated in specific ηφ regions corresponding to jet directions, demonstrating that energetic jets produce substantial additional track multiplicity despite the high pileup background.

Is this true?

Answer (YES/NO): NO